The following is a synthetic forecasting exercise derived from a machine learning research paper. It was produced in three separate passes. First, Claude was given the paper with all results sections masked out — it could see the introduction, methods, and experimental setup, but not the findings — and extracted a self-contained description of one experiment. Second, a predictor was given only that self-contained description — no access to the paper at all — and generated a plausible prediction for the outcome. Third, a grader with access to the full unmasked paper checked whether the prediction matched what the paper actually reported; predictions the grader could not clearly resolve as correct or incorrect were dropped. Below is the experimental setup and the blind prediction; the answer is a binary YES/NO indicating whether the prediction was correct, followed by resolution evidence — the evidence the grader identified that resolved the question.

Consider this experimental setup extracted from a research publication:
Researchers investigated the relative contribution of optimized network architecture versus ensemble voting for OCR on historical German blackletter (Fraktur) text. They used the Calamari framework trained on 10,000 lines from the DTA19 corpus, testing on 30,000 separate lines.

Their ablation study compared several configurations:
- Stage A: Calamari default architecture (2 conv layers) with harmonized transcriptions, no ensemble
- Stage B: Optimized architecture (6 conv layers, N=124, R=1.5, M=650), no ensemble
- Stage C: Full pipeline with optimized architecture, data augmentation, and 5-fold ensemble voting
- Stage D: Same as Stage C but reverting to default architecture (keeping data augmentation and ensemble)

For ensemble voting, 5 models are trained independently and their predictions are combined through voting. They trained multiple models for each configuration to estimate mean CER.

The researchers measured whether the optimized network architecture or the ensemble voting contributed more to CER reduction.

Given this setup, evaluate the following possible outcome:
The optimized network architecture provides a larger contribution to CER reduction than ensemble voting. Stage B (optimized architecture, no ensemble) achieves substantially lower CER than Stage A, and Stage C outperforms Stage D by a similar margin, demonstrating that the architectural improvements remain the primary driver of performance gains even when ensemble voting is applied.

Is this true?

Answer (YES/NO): NO